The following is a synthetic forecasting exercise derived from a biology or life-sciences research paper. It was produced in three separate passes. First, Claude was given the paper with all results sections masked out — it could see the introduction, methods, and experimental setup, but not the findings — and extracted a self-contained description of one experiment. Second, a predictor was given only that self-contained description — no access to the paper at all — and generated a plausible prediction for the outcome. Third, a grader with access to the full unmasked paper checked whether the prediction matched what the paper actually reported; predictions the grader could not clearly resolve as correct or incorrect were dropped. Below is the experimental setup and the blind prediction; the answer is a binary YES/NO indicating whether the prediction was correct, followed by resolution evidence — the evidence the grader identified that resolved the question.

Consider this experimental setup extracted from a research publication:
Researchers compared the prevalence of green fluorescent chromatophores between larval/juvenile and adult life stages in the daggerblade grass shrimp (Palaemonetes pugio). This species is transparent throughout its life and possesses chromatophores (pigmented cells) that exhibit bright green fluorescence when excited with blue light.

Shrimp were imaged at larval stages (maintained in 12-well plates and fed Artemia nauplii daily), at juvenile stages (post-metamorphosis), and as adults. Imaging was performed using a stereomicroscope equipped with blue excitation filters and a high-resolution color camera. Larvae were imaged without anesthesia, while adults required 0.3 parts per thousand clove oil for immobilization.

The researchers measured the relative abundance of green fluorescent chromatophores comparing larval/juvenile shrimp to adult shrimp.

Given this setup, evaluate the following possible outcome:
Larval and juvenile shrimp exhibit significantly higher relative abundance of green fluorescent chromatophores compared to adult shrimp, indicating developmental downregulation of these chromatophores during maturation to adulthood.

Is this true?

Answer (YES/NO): YES